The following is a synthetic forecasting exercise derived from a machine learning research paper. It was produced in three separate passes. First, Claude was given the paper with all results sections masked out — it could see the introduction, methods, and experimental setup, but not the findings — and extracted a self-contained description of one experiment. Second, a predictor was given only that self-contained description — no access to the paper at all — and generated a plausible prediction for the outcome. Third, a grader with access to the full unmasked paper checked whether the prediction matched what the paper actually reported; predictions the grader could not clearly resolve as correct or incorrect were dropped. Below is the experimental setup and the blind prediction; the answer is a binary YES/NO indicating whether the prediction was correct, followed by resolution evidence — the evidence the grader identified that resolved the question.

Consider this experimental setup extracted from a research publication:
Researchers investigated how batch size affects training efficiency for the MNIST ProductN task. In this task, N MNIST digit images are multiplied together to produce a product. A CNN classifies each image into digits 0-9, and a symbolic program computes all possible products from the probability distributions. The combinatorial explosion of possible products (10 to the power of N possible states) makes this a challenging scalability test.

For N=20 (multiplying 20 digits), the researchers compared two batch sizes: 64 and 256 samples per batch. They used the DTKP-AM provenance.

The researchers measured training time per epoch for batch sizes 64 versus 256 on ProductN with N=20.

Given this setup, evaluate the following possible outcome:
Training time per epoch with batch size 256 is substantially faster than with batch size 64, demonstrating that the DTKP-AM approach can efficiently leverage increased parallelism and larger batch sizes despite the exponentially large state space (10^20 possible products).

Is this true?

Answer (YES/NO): YES